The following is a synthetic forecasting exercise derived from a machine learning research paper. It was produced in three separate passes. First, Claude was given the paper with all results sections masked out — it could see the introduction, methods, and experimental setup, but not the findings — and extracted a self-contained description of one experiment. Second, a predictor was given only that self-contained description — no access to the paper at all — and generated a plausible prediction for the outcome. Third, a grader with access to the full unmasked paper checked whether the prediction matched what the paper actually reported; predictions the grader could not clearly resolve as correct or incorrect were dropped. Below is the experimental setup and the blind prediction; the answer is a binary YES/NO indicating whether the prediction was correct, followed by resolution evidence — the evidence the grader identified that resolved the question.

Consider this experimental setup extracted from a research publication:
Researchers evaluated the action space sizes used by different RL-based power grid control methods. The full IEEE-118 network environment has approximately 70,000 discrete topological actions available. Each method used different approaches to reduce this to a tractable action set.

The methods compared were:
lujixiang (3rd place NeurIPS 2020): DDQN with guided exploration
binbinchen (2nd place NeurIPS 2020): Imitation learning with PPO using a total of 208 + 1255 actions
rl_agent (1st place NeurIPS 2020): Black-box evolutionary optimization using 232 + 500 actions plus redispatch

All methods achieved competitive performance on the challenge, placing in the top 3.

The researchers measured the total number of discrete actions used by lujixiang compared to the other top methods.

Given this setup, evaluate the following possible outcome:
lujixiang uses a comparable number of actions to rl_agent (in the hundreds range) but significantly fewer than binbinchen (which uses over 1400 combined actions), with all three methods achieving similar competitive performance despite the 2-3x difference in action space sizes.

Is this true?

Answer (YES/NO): YES